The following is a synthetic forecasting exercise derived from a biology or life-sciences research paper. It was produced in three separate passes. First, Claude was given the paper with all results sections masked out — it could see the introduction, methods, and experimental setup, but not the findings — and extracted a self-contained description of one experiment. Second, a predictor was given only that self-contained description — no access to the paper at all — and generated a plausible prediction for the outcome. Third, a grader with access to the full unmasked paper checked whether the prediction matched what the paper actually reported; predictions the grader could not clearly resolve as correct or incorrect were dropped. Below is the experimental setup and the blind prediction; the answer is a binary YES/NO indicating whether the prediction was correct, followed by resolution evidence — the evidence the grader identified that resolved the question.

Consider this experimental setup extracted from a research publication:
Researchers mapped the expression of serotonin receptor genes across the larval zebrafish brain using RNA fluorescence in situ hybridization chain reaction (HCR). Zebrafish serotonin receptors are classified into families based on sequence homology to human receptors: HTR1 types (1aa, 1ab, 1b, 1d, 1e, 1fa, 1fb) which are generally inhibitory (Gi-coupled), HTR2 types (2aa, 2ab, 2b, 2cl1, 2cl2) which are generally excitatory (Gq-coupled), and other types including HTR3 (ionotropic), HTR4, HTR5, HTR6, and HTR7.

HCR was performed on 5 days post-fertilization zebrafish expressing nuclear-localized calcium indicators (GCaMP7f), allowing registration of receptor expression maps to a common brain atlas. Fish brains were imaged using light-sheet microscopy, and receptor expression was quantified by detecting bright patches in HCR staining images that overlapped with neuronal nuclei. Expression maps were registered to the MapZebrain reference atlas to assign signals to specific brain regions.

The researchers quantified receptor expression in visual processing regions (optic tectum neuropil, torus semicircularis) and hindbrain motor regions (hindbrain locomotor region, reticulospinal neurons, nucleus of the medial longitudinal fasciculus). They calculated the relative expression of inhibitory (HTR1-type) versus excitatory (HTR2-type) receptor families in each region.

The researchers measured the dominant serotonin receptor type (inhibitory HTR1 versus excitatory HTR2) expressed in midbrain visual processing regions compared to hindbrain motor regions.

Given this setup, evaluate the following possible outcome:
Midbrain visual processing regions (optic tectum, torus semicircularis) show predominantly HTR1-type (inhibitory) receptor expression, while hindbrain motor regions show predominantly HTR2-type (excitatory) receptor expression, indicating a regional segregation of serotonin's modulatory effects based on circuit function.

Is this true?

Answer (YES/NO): NO